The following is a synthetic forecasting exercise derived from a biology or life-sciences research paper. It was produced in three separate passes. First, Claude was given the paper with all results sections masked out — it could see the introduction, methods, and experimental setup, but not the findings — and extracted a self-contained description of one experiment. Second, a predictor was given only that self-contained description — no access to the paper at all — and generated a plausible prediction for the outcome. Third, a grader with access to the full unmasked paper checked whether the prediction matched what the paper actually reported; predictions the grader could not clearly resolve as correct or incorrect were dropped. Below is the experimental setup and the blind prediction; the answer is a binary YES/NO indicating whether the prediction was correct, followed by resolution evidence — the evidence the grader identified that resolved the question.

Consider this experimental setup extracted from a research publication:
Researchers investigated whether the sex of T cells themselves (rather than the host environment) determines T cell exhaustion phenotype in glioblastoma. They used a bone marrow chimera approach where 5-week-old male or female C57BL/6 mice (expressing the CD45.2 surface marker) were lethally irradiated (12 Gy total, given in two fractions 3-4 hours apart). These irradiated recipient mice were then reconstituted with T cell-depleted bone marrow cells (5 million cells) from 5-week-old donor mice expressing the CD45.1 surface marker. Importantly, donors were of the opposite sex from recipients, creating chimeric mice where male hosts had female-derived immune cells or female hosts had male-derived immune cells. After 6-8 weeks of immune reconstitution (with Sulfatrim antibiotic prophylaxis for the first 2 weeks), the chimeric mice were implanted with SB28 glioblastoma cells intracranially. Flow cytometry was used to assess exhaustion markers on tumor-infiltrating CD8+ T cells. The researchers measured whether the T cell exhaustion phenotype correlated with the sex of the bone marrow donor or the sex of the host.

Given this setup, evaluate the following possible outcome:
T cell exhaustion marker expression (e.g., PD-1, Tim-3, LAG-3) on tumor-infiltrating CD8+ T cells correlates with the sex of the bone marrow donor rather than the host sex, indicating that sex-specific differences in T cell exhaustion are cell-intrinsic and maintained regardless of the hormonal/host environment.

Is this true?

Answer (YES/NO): NO